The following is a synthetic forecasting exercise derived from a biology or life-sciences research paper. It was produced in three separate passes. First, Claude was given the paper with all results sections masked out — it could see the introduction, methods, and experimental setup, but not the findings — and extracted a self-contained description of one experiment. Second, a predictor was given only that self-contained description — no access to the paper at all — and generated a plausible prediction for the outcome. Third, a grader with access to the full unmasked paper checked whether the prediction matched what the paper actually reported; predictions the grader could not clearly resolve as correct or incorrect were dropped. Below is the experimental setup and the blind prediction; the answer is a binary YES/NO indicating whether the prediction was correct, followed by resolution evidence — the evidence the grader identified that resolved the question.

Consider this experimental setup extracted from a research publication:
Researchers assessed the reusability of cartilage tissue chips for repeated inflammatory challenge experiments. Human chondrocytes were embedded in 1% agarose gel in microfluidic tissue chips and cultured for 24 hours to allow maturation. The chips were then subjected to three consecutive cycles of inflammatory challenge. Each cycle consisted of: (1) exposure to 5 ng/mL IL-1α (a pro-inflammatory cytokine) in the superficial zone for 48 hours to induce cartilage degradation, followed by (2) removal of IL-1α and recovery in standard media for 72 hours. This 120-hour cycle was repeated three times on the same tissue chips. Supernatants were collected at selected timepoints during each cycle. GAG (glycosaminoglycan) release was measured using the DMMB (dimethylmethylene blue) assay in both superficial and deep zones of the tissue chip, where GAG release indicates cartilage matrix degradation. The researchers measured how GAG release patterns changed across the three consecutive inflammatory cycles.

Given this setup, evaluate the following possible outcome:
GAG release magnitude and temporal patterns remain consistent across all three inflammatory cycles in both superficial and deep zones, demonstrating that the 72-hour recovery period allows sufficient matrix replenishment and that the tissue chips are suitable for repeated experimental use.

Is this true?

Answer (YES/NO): NO